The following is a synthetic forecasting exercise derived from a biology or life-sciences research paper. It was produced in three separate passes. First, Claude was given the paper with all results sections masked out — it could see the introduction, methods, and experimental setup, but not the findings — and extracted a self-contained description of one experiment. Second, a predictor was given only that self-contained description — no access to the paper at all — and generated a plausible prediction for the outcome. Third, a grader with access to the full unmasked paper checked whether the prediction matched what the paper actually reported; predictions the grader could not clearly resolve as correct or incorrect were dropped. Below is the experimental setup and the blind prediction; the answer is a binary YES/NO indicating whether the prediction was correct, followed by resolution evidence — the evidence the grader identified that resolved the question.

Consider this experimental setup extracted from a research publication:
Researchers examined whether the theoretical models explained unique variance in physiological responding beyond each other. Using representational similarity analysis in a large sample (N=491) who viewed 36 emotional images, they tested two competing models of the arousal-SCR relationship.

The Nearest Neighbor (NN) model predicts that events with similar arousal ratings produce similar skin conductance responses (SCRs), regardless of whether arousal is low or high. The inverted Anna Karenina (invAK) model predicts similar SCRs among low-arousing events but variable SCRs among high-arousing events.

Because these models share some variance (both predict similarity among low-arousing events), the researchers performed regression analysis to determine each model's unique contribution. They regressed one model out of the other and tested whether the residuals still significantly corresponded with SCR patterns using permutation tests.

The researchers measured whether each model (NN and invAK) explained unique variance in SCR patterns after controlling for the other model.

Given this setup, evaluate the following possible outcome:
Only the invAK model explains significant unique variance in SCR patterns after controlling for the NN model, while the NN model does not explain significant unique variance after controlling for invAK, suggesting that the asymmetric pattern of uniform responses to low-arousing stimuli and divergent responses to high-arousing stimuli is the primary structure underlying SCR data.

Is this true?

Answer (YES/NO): YES